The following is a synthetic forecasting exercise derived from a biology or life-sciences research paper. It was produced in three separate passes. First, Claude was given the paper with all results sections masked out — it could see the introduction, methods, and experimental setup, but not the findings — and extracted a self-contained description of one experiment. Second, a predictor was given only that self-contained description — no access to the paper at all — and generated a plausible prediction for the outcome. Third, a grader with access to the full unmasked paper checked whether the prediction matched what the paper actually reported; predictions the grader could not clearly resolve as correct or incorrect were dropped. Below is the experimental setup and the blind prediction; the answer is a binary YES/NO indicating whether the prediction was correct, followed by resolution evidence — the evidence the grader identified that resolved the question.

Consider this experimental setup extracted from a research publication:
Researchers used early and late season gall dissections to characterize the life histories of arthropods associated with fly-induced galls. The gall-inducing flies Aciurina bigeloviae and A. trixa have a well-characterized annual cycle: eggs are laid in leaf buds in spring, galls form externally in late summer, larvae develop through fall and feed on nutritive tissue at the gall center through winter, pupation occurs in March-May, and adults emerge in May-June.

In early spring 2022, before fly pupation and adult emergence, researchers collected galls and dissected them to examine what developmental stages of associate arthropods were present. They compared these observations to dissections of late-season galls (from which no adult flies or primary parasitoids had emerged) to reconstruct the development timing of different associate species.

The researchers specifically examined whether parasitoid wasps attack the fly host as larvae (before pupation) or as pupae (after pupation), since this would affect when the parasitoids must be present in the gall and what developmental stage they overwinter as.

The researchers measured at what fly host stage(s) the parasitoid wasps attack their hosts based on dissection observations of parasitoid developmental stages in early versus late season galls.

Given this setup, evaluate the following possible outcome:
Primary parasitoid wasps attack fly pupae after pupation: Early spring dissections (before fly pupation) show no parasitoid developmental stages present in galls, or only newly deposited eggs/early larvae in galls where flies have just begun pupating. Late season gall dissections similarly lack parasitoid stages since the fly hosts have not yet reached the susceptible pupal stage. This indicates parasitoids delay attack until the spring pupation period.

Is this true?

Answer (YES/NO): NO